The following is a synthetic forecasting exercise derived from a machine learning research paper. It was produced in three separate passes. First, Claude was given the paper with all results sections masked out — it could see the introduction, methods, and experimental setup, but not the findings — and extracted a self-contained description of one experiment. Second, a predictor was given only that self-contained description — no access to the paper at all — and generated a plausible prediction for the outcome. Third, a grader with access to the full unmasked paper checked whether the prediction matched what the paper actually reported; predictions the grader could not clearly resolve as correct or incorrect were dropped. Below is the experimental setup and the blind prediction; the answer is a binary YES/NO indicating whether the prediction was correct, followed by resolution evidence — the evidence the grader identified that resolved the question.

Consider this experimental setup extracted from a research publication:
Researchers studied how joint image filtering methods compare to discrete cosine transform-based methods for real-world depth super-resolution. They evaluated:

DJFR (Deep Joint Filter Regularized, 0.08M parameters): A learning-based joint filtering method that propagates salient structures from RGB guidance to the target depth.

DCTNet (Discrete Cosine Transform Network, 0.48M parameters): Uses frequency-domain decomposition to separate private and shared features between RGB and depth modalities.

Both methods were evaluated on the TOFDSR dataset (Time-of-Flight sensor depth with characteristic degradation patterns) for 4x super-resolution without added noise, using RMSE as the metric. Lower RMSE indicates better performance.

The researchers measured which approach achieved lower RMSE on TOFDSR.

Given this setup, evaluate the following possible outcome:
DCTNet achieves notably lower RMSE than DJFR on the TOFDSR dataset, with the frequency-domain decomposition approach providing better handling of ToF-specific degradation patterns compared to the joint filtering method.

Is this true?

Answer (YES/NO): YES